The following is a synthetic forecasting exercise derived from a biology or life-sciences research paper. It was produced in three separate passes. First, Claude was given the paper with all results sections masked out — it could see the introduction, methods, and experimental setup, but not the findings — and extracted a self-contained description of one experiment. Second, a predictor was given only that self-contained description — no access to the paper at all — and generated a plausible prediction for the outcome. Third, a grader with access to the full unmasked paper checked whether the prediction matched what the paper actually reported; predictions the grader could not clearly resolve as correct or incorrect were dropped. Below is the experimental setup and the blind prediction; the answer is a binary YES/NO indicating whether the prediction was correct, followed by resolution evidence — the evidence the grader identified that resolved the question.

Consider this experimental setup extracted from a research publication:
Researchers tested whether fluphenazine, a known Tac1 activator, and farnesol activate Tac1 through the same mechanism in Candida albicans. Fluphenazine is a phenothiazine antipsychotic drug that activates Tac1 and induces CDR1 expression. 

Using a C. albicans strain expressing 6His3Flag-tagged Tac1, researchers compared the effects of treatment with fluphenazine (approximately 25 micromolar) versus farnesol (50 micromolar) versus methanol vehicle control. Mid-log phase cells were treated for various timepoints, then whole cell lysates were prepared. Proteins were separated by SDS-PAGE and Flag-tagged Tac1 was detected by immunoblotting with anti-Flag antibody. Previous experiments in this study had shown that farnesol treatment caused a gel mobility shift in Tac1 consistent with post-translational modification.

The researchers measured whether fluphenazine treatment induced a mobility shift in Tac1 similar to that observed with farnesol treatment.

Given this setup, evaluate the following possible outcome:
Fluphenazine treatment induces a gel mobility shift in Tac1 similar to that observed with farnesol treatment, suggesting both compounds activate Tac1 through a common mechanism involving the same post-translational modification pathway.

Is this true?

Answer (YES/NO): YES